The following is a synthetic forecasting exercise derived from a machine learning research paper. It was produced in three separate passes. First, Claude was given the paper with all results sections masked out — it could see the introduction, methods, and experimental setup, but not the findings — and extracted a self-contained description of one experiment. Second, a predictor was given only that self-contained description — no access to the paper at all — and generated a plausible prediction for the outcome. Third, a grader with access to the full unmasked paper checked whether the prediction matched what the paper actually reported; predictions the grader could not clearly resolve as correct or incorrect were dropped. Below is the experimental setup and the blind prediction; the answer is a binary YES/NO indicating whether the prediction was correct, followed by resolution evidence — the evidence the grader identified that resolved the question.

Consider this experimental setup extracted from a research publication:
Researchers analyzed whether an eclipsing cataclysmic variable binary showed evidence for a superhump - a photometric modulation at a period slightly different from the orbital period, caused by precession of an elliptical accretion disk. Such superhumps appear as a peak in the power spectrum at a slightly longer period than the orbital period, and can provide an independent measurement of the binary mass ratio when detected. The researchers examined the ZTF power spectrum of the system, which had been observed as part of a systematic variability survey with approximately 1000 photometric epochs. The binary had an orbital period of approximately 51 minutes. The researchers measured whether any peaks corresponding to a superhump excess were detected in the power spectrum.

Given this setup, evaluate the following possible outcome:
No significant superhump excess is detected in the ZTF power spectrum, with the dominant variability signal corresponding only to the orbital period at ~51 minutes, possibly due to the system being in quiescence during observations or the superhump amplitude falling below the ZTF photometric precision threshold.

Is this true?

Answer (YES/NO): YES